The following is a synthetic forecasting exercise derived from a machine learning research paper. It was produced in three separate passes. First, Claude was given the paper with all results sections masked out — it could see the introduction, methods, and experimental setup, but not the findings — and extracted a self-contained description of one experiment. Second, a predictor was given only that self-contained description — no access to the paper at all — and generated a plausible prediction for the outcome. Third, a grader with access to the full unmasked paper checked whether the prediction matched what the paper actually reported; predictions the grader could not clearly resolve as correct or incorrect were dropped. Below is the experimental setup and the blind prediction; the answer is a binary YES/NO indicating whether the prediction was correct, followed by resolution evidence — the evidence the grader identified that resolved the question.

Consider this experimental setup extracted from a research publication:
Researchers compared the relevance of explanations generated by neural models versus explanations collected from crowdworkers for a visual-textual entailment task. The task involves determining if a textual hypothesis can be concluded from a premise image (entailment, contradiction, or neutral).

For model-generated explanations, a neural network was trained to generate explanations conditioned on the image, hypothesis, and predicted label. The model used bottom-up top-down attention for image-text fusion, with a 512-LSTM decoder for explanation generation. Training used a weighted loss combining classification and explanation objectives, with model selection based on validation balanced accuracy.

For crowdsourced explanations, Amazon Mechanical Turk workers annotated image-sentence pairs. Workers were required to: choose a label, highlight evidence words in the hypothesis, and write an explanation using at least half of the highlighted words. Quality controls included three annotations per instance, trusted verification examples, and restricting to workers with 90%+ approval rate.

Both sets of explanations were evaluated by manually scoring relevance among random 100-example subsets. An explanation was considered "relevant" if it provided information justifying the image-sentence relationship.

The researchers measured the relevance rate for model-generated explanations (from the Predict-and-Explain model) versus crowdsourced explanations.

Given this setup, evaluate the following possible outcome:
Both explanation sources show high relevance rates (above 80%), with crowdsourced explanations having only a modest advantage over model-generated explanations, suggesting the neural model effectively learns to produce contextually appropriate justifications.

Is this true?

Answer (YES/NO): NO